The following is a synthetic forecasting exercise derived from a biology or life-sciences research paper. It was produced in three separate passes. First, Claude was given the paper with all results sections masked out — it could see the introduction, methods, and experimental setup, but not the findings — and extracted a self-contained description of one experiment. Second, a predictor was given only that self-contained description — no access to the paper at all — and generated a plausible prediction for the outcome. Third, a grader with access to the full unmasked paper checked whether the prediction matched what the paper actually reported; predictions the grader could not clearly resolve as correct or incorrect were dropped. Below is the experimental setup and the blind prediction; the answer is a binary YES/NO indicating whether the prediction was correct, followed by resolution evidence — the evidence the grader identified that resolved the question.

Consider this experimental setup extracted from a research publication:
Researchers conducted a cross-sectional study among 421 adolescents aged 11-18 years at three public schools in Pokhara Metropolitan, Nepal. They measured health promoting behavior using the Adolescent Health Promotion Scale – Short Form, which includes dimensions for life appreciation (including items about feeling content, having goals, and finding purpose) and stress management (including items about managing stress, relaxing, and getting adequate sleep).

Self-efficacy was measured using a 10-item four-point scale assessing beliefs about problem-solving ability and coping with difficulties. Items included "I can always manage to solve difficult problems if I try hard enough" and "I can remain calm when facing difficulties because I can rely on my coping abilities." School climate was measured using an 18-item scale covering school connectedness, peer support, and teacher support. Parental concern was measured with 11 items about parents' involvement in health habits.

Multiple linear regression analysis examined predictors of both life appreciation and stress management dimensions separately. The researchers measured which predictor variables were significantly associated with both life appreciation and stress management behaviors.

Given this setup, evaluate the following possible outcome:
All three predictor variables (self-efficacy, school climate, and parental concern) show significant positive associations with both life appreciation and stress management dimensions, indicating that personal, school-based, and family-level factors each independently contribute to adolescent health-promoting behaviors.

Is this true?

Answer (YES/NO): NO